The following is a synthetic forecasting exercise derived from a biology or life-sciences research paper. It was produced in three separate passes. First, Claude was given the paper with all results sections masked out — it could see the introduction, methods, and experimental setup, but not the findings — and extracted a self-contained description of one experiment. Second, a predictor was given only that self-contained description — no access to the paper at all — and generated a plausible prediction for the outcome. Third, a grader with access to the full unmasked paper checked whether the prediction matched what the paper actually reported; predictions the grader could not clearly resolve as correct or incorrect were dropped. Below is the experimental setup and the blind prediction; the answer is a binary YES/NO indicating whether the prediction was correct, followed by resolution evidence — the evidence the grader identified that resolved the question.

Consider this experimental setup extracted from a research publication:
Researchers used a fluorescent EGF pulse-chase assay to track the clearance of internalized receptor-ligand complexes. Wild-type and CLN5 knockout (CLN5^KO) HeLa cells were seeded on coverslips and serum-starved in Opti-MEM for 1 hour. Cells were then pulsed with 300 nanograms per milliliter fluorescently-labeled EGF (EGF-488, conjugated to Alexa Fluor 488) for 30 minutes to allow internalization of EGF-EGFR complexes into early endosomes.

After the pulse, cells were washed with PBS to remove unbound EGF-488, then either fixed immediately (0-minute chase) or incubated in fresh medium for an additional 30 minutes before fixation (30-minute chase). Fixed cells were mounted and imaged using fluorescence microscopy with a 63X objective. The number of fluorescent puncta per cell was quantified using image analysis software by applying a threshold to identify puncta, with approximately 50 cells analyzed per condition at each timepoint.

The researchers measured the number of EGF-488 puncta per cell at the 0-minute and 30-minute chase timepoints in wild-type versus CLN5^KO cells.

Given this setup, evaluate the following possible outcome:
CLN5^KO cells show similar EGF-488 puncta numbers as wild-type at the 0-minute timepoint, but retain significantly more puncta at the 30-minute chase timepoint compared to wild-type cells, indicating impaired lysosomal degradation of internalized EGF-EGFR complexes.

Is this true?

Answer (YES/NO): NO